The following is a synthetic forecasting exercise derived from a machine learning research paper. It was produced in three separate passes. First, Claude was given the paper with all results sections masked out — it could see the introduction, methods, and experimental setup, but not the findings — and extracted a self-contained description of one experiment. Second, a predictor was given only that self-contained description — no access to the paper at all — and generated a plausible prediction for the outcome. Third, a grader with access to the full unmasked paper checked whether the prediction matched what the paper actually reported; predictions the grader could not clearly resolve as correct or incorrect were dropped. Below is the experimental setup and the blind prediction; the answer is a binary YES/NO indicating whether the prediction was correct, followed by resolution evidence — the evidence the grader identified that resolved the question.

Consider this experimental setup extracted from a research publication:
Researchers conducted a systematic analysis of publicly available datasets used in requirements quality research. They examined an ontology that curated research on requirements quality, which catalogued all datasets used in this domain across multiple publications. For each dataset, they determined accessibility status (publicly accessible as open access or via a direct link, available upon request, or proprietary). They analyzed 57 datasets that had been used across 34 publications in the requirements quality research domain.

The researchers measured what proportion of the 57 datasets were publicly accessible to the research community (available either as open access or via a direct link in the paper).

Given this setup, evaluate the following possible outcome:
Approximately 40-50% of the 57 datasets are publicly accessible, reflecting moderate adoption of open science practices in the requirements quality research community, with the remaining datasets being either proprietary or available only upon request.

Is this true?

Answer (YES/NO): NO